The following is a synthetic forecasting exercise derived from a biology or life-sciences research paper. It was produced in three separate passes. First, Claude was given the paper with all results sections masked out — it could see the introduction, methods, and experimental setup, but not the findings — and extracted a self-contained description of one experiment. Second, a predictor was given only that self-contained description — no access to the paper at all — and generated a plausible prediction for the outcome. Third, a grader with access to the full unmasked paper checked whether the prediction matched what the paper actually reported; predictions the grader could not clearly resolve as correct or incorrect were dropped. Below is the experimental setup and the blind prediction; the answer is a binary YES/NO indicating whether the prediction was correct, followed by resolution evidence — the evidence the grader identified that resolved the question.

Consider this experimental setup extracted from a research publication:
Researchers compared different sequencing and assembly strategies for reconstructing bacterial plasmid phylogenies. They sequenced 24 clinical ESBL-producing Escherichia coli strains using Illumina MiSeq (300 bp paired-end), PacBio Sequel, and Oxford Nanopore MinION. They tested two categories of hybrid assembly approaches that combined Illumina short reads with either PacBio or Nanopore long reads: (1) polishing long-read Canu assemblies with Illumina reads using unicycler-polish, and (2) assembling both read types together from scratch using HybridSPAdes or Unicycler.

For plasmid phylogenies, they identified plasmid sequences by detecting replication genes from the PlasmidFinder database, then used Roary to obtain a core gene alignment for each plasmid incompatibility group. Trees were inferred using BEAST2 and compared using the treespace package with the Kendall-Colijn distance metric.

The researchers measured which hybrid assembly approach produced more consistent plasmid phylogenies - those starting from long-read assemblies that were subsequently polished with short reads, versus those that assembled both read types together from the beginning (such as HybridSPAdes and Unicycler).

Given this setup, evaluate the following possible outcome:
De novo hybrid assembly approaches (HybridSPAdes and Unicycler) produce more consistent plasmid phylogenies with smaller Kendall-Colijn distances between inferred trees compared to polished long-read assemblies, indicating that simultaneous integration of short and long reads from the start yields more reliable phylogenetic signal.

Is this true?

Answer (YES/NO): YES